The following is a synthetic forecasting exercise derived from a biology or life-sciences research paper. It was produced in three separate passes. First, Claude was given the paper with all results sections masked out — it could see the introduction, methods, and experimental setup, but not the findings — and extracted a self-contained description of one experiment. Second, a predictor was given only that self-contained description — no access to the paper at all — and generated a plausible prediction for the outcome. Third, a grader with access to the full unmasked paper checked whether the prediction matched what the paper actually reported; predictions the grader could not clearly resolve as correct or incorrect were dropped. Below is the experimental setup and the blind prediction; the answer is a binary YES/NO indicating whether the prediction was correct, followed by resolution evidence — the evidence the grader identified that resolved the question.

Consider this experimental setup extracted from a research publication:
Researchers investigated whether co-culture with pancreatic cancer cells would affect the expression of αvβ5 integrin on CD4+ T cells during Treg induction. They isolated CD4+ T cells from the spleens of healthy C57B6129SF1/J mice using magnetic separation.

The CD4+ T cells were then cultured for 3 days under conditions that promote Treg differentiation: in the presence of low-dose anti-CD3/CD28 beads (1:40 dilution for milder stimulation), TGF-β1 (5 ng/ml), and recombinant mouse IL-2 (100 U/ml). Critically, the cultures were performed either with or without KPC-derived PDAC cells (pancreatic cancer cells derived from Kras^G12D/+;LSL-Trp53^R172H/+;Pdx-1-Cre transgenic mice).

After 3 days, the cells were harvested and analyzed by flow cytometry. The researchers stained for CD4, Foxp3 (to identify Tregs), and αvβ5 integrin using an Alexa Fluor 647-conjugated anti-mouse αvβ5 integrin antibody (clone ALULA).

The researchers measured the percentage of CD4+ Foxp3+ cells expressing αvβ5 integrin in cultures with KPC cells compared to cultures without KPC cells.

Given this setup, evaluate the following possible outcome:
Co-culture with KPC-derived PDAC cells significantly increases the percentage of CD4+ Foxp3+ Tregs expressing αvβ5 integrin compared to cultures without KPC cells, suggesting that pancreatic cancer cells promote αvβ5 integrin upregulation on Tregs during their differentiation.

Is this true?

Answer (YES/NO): YES